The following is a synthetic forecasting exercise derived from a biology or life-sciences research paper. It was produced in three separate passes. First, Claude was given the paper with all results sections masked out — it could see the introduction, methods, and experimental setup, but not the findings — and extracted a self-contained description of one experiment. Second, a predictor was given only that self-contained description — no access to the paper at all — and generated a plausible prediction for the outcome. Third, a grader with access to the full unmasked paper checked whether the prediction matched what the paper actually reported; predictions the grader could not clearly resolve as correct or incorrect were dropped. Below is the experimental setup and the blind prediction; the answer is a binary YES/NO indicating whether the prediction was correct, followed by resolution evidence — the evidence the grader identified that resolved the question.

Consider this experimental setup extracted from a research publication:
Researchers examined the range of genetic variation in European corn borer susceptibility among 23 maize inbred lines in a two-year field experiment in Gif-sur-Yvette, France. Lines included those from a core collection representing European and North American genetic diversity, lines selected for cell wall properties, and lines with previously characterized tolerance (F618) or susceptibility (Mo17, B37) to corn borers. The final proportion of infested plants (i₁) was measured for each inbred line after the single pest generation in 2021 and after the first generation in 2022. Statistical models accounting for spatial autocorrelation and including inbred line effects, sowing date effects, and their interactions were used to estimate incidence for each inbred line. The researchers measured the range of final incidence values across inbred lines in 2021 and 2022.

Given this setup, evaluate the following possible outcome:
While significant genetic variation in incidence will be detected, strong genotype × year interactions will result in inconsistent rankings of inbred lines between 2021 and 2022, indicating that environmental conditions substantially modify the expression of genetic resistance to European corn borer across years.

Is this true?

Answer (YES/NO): YES